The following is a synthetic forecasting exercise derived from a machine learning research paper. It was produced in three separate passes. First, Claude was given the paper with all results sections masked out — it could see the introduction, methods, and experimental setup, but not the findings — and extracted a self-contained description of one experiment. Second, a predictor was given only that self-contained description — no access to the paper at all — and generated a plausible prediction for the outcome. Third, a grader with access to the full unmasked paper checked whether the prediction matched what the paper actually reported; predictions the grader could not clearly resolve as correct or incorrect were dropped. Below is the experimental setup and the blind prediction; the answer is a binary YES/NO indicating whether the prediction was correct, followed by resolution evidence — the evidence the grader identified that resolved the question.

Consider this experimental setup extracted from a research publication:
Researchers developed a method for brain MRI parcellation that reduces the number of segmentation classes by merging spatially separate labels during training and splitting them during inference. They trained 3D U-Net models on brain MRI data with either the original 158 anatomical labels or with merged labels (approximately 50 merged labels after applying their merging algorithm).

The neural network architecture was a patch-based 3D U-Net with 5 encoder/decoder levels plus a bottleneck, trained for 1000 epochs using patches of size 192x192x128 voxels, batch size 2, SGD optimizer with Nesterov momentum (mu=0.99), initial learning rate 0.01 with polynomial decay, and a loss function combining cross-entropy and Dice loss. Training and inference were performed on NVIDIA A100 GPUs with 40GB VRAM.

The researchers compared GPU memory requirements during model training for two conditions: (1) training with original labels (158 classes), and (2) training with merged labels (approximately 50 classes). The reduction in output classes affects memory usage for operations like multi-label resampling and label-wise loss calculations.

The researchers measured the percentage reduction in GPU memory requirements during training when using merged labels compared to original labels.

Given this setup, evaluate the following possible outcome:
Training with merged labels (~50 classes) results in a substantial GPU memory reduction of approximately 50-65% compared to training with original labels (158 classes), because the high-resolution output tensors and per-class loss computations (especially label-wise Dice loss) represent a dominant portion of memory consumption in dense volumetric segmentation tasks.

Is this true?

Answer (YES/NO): YES